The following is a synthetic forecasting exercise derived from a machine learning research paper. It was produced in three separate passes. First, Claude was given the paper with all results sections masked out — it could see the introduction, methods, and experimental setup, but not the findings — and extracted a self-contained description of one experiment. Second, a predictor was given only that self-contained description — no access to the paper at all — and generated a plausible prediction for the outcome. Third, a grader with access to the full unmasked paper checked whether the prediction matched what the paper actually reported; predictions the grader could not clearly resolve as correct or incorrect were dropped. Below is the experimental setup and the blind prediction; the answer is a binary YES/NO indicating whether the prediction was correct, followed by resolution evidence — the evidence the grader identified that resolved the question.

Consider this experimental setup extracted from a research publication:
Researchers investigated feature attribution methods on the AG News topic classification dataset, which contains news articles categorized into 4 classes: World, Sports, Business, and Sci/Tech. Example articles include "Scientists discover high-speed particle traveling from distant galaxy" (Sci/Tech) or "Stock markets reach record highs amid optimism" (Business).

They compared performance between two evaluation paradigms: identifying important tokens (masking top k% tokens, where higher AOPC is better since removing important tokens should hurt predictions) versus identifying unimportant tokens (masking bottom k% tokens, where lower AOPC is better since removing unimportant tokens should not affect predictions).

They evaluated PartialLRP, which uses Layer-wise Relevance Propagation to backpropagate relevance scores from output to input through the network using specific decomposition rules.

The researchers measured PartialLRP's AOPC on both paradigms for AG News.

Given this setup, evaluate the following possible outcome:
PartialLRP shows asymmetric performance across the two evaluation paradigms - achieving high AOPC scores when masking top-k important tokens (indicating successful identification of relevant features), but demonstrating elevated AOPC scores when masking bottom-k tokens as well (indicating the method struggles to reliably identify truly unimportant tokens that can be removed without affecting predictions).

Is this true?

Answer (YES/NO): NO